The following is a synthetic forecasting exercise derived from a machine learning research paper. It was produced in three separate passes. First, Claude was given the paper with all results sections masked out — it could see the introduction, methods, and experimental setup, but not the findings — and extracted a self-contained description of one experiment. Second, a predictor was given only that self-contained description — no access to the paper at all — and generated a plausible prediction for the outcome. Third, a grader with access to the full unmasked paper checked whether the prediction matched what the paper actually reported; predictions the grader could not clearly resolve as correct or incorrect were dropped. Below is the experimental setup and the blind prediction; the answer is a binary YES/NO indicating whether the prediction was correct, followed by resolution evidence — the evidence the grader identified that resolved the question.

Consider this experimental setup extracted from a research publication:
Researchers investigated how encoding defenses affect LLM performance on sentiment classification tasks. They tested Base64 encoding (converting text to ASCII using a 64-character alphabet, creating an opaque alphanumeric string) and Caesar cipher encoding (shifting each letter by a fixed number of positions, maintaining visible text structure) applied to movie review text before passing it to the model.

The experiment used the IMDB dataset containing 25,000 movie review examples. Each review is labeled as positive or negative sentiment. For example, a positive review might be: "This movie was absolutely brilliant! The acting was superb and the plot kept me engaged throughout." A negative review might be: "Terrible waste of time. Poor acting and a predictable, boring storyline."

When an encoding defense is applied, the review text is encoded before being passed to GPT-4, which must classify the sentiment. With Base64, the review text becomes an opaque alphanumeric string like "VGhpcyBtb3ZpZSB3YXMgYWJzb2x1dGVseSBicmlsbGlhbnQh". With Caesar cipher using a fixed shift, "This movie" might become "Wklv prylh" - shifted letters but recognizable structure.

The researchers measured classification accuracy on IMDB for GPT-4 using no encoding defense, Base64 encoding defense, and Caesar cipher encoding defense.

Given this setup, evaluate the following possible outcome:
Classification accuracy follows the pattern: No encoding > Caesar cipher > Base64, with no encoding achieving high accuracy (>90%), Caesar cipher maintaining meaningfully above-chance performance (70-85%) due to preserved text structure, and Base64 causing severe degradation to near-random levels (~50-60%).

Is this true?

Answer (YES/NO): NO